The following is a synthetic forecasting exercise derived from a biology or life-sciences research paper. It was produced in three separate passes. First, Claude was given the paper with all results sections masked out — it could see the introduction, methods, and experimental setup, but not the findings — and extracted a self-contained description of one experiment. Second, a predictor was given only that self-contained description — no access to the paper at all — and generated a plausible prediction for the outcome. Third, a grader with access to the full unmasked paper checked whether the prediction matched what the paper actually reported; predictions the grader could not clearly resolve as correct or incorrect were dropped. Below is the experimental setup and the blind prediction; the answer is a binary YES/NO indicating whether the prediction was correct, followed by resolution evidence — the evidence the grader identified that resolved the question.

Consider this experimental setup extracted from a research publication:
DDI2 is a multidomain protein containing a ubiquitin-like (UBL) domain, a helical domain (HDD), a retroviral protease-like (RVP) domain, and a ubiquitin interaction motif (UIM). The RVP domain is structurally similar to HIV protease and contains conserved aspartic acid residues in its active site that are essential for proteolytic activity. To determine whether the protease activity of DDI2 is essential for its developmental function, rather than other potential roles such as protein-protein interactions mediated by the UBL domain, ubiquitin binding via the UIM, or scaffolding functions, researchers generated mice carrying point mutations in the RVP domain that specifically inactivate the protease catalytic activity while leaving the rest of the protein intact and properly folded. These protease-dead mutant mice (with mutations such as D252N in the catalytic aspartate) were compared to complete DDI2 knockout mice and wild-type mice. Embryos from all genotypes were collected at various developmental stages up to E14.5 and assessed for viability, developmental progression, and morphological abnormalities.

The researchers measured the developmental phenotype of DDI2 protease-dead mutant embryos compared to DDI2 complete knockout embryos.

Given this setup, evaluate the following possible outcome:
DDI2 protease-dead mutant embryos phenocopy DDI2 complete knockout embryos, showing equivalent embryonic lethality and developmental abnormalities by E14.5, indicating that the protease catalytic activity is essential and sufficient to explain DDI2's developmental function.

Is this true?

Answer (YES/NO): NO